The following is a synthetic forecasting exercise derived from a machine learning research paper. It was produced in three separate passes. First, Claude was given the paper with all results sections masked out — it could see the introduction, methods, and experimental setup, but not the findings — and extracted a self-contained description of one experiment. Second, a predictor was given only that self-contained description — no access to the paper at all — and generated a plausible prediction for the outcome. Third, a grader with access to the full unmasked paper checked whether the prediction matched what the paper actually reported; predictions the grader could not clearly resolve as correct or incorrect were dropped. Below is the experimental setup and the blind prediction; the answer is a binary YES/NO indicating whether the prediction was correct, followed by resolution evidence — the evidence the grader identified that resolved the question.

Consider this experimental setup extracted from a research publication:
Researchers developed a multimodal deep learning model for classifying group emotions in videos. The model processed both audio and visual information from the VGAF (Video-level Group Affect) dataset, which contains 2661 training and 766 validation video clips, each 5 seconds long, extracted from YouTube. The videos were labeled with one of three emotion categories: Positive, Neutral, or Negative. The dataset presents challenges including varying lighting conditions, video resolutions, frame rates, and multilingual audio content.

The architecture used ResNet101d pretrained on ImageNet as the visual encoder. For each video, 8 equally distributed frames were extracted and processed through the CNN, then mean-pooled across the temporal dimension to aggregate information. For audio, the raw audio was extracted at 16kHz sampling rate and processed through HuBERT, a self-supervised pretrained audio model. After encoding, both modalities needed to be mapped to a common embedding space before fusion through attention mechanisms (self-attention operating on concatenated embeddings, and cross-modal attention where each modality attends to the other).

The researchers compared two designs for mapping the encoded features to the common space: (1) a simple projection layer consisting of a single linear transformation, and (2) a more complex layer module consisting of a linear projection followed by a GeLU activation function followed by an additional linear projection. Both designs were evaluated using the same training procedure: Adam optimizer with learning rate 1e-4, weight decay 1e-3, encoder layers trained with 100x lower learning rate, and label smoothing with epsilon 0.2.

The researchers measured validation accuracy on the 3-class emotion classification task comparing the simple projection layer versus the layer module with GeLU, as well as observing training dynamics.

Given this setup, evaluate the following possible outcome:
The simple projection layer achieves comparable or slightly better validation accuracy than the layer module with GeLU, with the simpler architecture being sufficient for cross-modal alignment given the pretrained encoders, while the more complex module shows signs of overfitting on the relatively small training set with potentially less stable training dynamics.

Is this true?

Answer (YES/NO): YES